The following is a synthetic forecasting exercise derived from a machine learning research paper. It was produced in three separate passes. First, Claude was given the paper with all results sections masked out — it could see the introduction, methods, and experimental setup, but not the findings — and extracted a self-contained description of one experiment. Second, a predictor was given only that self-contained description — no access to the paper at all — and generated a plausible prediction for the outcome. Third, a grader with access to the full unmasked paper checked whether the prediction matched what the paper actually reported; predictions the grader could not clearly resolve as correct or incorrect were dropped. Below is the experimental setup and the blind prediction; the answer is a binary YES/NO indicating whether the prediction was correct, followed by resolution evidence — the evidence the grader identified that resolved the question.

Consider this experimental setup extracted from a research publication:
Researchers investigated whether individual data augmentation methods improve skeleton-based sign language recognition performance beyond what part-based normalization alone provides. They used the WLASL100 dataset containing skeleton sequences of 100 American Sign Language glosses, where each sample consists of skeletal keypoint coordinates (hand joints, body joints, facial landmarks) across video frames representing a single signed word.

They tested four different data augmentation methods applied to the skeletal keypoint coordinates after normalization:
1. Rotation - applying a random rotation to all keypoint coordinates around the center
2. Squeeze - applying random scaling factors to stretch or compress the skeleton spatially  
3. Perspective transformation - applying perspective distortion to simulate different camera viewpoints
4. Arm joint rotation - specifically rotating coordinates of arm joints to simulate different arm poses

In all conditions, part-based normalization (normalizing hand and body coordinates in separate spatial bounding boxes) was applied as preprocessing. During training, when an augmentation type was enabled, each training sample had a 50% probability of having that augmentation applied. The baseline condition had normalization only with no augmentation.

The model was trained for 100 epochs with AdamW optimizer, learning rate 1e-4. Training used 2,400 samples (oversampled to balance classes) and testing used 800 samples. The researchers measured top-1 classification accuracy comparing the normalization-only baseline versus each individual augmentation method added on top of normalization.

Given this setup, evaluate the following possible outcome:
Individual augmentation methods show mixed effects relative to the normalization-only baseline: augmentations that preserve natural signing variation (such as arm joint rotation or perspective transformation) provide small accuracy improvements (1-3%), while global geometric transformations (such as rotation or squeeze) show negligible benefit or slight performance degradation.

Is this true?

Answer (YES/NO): NO